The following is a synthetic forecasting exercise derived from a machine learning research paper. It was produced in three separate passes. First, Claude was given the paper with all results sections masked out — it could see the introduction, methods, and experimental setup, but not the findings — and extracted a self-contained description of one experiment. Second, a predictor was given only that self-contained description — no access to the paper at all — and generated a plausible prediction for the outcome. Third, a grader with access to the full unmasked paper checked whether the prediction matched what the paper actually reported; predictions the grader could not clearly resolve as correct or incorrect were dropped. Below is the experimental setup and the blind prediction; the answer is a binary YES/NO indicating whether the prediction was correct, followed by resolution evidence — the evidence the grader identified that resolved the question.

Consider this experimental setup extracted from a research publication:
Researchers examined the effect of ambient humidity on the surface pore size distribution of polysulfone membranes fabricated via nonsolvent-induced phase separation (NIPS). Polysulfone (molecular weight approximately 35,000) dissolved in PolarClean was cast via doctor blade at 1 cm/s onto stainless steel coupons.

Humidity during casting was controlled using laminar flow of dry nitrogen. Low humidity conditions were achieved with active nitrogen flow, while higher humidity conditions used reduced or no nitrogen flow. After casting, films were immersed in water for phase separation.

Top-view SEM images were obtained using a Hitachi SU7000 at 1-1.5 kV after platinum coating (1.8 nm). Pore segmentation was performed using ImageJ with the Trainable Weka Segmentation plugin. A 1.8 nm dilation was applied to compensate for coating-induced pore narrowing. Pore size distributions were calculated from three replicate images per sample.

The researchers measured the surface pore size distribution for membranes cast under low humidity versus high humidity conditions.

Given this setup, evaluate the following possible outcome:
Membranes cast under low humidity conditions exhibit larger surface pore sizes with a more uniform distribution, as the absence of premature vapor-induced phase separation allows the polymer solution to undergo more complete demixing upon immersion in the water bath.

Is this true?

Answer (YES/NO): NO